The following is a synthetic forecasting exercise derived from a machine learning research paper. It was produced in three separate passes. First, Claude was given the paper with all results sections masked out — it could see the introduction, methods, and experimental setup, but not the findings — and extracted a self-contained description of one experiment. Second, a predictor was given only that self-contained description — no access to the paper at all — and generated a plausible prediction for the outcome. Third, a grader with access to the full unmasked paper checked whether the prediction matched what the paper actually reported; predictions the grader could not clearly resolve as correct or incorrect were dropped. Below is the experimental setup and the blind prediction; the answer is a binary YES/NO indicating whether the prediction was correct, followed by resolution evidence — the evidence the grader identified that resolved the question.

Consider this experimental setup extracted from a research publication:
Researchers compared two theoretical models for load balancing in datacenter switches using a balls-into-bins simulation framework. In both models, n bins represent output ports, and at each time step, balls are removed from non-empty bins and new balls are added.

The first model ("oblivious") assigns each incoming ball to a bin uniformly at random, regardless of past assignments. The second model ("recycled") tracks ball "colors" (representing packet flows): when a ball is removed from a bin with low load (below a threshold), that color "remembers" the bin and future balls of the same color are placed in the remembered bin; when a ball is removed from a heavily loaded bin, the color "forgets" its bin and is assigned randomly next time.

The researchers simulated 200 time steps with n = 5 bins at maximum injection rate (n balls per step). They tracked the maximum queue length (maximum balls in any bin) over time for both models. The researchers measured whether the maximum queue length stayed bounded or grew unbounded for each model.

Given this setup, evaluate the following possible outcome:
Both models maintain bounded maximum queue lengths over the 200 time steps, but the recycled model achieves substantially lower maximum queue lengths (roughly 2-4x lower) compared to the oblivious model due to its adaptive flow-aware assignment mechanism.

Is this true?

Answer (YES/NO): NO